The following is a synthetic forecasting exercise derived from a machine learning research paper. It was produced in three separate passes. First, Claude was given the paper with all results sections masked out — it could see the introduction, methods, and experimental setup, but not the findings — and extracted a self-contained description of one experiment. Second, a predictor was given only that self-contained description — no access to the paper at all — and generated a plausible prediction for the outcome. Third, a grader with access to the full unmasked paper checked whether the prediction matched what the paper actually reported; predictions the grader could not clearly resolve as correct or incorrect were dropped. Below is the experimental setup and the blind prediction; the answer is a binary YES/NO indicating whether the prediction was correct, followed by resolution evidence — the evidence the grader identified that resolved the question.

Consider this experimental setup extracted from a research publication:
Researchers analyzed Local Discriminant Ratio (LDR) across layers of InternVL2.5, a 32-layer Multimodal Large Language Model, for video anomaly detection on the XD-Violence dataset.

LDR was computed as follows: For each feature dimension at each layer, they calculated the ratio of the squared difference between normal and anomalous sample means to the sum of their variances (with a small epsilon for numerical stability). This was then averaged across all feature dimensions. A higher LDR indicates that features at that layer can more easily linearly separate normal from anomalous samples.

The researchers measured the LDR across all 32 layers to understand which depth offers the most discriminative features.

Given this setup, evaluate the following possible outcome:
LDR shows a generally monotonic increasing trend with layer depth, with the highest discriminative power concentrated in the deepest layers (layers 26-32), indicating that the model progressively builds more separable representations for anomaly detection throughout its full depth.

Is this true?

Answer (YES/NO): NO